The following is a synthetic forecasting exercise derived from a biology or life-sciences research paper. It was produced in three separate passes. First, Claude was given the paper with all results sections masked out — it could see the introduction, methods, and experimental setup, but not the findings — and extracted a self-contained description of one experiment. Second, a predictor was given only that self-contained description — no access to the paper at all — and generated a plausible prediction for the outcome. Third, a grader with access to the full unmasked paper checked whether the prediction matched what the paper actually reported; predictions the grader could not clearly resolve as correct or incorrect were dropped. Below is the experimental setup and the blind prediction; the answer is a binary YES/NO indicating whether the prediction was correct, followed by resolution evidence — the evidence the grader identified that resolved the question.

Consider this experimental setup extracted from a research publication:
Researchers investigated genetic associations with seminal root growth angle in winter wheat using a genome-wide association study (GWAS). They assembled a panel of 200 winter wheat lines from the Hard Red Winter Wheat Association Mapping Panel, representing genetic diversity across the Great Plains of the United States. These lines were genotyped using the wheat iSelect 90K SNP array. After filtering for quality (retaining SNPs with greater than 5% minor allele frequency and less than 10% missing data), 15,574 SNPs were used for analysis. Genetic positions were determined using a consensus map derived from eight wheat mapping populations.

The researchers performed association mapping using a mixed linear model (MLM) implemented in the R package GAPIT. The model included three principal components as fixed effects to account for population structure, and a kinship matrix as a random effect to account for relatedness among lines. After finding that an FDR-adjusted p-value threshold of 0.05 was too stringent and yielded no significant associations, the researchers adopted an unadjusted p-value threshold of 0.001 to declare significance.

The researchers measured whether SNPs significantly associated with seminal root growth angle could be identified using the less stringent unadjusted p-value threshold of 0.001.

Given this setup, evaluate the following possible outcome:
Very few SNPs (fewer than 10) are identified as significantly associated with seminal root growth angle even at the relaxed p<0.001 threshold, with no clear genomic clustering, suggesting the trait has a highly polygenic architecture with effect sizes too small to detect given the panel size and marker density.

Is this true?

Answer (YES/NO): NO